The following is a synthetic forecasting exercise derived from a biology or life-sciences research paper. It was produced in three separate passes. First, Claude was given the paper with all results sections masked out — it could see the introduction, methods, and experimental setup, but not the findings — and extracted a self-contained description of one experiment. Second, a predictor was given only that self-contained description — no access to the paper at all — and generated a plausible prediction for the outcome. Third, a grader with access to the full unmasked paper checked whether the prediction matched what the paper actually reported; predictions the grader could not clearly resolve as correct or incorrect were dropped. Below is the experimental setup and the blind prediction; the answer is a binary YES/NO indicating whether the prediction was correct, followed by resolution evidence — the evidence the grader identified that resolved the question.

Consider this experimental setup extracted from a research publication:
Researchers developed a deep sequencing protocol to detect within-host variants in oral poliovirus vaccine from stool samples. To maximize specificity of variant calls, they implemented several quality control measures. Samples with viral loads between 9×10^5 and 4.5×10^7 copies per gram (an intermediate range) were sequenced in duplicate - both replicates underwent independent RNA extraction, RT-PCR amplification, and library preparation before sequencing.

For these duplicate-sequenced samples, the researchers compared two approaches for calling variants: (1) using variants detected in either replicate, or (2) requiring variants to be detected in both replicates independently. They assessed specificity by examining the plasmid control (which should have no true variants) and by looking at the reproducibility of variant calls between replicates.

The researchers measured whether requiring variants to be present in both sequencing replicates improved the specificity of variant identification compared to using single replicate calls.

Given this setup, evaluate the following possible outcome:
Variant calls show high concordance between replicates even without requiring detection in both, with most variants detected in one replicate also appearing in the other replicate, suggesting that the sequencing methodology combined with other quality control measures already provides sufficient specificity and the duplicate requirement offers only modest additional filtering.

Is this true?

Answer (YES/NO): NO